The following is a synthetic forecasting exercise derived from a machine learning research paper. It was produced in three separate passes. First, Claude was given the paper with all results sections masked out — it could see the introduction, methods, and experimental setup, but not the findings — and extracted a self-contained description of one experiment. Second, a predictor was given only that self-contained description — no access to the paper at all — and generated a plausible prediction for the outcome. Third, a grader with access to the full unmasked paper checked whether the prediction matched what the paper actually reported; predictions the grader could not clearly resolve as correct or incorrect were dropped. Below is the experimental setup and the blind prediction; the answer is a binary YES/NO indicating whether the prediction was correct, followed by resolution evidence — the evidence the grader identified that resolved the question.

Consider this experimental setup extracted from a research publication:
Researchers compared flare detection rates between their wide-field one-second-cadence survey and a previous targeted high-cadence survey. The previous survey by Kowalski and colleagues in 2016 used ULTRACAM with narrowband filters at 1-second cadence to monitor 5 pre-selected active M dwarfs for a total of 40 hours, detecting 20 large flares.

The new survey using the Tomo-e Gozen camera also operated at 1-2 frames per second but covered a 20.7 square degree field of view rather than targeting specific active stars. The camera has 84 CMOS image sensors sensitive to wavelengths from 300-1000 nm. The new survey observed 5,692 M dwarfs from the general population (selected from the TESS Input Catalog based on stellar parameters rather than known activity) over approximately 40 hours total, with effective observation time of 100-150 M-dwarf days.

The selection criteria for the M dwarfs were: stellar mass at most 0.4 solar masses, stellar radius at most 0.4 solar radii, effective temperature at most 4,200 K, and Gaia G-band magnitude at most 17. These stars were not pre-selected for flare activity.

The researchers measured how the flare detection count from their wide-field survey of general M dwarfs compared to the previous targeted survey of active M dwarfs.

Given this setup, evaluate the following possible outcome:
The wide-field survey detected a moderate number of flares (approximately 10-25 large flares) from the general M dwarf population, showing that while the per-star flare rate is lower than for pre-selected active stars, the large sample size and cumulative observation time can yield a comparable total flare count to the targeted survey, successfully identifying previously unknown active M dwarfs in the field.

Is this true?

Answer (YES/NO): YES